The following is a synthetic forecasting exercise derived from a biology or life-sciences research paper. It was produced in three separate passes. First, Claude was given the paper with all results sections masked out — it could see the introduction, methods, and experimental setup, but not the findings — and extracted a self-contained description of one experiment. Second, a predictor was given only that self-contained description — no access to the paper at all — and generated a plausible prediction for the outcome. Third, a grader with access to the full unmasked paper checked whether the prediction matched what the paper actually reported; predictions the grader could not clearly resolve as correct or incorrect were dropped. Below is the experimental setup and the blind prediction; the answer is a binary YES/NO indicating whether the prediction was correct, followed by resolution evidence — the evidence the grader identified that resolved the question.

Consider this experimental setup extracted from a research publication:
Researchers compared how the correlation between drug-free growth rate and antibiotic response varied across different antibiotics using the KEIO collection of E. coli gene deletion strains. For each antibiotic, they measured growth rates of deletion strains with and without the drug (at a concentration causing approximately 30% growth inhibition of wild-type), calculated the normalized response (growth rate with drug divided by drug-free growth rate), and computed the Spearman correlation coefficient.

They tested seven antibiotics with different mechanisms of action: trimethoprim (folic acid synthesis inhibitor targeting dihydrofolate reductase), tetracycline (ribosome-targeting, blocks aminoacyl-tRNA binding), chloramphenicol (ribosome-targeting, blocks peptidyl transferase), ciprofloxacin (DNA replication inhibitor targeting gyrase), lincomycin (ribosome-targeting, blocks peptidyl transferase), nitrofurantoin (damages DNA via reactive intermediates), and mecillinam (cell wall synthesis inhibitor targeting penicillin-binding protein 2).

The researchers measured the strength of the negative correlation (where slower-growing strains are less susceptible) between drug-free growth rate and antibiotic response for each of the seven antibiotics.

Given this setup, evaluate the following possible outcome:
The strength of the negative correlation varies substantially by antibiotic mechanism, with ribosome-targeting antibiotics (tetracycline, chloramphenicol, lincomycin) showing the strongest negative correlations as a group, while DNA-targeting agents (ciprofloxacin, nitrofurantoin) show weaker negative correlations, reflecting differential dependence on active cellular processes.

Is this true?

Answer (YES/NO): NO